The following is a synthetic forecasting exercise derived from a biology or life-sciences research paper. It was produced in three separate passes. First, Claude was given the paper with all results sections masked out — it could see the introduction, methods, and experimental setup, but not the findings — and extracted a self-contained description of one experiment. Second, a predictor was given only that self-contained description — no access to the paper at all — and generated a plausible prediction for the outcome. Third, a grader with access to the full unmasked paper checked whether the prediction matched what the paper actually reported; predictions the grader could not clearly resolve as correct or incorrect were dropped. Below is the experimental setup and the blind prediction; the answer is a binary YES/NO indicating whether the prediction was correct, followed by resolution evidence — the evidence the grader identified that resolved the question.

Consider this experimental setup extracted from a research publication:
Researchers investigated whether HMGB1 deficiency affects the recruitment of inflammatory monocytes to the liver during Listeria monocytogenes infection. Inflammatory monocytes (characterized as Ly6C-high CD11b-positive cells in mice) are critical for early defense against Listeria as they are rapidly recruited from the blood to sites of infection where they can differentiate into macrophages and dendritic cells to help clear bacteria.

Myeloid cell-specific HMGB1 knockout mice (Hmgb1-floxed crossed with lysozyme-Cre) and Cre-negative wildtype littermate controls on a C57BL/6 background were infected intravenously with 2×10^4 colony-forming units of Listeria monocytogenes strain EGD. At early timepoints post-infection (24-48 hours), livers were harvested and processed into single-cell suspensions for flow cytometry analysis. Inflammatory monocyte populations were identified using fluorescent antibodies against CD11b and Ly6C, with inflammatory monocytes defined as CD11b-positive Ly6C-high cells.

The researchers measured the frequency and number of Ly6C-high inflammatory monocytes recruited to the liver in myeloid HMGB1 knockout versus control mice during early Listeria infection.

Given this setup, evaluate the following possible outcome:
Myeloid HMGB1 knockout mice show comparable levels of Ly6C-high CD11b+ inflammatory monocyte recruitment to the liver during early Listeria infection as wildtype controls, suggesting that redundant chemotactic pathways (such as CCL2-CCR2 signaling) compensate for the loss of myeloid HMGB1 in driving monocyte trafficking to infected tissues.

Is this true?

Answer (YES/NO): NO